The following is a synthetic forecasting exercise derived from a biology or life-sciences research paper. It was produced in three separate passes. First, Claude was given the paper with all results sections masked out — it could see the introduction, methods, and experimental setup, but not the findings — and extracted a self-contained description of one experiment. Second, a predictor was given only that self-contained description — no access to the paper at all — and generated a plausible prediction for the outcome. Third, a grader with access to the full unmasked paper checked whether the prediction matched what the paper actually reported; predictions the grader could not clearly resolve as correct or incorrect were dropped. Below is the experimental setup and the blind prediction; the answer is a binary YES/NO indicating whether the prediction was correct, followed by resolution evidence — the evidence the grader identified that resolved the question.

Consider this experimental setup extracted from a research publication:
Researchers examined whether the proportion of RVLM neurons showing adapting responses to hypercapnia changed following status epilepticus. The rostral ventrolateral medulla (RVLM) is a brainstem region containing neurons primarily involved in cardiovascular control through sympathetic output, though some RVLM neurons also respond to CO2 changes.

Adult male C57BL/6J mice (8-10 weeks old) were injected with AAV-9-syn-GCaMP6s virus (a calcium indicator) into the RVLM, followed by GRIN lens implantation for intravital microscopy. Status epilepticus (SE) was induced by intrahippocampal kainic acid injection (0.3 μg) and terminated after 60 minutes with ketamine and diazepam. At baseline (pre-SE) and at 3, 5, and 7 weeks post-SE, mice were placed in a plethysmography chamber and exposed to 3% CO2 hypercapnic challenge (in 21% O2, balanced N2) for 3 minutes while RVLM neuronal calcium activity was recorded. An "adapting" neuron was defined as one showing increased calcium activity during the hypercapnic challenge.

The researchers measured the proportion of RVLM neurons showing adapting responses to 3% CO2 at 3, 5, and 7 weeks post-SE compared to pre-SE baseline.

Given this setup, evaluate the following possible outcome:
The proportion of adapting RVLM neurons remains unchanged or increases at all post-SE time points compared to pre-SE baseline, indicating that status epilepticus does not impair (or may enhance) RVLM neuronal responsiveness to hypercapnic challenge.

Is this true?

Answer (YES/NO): NO